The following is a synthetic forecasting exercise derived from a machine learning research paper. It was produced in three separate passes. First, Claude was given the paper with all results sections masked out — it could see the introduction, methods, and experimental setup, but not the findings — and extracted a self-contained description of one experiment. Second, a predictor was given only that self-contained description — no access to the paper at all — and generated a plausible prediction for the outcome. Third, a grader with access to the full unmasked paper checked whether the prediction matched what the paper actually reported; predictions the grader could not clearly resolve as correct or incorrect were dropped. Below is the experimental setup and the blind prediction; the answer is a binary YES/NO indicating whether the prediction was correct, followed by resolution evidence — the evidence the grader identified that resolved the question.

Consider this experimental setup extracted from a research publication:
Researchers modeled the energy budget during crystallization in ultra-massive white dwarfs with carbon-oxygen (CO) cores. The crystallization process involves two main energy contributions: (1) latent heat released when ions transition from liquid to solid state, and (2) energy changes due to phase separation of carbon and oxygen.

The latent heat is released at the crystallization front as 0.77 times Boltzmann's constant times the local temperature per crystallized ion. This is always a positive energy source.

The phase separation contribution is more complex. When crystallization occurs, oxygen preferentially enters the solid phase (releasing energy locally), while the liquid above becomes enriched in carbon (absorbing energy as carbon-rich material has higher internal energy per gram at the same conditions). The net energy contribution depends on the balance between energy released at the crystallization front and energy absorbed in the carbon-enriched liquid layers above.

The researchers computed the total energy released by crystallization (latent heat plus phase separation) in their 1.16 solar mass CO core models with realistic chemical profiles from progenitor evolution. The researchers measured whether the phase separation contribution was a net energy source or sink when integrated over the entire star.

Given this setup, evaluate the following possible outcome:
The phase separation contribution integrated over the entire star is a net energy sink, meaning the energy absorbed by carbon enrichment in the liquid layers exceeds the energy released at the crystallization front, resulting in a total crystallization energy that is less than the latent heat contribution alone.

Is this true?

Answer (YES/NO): NO